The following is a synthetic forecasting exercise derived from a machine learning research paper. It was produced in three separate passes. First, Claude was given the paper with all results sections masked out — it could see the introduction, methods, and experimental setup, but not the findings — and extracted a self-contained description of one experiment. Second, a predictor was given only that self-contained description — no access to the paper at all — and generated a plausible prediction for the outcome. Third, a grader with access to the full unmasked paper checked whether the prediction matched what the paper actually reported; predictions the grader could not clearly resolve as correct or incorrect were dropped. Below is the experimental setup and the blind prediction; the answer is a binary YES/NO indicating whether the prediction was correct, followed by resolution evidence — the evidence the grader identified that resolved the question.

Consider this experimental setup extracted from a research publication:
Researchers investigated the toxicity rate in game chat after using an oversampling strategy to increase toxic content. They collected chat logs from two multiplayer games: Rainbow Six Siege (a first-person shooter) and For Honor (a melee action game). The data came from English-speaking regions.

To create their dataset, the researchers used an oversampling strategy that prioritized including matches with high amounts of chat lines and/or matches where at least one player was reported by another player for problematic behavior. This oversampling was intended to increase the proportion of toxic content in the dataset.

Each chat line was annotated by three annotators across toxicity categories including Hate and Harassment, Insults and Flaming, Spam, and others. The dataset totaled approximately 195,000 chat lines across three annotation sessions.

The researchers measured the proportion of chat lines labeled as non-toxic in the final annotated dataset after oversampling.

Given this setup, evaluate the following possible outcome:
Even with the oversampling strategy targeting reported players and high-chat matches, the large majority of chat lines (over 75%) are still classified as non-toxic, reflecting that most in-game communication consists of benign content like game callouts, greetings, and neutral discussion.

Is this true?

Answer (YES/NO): NO